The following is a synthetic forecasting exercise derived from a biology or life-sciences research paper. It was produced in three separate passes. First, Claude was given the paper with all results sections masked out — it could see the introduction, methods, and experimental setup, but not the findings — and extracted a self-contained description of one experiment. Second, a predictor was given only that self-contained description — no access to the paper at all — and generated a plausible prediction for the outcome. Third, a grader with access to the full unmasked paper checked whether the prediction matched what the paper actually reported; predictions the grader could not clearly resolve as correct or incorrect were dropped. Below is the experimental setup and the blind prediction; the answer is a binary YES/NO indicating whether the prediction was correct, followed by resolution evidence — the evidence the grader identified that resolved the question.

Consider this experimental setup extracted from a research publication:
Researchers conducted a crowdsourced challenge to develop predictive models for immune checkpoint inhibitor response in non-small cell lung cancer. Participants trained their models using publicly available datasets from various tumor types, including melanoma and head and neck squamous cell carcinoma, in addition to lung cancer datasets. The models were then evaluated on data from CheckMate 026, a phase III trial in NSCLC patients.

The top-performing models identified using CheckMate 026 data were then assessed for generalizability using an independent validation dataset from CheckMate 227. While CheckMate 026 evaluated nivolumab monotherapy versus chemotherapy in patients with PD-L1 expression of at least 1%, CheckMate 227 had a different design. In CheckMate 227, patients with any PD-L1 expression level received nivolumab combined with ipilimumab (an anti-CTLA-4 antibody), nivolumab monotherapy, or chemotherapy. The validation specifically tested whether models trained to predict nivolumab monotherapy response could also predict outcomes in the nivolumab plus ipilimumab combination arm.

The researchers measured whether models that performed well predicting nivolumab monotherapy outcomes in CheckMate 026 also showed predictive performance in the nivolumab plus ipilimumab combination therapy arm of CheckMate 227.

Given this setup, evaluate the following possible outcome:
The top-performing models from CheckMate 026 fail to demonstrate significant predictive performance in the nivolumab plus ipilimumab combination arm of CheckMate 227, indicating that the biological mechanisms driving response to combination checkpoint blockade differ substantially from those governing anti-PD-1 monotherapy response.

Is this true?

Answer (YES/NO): NO